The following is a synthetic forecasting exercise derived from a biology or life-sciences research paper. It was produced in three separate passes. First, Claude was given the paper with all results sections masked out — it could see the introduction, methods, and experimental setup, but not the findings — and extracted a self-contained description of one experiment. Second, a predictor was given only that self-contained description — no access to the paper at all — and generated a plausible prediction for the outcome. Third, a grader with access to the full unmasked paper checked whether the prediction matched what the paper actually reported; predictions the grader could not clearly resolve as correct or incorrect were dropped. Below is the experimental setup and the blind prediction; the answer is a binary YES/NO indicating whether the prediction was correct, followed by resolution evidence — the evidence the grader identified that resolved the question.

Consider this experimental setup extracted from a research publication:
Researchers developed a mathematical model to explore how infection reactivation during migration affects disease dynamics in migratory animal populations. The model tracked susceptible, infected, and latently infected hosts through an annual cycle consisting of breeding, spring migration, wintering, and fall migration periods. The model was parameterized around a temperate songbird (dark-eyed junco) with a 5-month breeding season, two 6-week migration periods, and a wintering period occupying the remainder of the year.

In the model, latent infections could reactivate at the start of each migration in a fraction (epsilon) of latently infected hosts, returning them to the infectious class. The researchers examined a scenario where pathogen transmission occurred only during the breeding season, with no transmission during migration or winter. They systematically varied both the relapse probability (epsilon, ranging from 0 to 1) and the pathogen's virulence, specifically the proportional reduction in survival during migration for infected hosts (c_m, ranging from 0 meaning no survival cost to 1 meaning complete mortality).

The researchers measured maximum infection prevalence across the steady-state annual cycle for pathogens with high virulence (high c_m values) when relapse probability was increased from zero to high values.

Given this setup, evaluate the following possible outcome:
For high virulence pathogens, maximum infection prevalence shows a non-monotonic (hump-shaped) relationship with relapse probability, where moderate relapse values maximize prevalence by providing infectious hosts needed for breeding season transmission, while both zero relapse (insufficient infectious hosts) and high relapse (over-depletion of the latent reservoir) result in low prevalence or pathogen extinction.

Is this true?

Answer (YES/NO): NO